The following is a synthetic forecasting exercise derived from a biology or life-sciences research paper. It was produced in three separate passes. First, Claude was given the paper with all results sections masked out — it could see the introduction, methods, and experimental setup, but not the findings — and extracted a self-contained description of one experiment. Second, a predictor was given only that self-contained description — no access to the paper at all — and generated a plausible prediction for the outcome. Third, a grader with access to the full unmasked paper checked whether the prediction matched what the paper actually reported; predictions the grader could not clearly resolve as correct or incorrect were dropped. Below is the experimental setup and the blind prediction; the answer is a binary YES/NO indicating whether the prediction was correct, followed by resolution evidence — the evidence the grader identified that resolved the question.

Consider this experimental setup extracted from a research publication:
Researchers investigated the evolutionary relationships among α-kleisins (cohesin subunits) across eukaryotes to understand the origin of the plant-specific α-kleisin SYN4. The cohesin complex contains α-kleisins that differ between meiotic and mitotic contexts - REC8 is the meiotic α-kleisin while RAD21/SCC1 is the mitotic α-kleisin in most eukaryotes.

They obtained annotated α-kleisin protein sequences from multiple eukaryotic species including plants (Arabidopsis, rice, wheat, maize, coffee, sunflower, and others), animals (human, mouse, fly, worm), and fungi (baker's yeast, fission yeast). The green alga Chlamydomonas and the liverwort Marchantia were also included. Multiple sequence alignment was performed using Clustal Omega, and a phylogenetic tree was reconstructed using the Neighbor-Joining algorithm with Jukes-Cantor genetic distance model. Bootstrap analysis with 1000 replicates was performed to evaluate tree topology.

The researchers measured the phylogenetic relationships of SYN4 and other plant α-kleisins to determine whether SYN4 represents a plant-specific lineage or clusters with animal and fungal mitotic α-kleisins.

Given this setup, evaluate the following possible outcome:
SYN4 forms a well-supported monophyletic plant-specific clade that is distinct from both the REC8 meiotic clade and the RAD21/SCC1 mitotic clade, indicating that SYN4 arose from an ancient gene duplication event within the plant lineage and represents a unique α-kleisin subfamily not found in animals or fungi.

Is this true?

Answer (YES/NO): NO